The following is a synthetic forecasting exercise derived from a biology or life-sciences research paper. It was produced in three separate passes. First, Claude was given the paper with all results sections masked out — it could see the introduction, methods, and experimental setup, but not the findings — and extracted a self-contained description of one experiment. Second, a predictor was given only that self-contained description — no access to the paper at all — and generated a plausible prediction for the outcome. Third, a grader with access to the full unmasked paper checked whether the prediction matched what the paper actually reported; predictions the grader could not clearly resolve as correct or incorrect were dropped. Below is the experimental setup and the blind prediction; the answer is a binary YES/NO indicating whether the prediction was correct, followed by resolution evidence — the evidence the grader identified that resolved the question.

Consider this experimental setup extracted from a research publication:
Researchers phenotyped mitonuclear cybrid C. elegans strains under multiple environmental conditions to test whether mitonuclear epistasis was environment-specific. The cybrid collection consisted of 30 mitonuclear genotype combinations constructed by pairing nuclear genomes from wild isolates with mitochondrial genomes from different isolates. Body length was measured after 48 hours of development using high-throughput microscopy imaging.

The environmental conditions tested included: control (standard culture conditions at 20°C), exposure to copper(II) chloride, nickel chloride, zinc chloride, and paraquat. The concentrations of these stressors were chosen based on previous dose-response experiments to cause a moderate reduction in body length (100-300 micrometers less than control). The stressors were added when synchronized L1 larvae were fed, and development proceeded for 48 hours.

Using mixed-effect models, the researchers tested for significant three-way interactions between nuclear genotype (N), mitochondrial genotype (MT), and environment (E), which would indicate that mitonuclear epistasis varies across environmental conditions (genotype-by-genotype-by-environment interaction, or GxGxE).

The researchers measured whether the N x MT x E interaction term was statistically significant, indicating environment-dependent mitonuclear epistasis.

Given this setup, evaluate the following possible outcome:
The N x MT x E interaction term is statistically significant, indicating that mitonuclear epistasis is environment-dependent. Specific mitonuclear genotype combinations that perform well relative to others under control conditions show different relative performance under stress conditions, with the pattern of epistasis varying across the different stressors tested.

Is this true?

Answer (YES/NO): YES